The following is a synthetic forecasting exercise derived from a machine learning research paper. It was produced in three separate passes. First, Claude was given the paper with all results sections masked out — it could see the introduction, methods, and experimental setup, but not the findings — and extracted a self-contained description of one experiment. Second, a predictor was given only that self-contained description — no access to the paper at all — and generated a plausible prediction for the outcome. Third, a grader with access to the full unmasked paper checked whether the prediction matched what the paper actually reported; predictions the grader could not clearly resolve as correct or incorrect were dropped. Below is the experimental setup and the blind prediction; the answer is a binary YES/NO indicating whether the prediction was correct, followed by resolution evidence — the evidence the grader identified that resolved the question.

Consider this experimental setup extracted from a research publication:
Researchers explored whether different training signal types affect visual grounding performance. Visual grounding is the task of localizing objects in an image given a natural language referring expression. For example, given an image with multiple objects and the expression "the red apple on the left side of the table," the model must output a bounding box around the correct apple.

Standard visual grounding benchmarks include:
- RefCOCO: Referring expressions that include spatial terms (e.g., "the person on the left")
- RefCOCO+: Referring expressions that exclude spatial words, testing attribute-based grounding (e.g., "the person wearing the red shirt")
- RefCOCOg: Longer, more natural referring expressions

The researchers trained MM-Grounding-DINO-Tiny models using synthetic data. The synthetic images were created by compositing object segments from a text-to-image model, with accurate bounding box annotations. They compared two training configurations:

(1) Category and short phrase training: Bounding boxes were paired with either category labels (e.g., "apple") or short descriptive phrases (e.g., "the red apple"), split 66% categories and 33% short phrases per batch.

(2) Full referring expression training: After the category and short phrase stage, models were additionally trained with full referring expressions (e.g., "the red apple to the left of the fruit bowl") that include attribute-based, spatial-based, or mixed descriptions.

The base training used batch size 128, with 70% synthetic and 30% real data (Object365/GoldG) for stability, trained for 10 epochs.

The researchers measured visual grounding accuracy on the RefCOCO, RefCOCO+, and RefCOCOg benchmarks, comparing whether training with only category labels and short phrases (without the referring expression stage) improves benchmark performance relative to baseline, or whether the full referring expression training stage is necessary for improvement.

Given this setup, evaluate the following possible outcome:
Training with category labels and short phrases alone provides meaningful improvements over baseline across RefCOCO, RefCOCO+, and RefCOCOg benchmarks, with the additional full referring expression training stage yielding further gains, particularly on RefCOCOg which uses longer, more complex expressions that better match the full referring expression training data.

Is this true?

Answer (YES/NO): NO